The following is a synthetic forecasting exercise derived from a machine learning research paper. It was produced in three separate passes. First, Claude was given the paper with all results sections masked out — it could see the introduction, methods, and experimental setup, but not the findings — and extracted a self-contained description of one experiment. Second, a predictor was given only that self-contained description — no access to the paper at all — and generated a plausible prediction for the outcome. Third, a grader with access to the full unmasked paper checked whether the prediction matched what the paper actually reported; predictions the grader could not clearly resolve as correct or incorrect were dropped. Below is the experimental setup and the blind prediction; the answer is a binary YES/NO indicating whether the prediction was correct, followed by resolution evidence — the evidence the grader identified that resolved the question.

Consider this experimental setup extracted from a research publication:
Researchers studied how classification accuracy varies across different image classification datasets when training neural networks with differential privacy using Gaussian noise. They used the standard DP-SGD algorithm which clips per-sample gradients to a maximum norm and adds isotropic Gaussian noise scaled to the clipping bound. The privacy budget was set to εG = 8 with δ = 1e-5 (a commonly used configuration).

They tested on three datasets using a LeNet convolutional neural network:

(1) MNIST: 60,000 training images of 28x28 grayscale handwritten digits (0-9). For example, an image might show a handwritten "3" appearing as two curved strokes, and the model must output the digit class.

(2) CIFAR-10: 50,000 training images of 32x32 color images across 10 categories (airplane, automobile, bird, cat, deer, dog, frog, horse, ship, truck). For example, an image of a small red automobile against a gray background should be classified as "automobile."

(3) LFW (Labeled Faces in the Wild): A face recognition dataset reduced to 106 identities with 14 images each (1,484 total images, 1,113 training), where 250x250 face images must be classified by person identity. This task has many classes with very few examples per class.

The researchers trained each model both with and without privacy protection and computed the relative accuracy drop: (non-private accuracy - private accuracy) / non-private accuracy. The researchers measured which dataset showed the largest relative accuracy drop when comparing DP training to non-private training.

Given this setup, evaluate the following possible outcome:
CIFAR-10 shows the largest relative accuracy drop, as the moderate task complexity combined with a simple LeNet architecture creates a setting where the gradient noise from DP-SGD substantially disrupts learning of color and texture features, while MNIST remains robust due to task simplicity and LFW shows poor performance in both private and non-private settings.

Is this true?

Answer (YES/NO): NO